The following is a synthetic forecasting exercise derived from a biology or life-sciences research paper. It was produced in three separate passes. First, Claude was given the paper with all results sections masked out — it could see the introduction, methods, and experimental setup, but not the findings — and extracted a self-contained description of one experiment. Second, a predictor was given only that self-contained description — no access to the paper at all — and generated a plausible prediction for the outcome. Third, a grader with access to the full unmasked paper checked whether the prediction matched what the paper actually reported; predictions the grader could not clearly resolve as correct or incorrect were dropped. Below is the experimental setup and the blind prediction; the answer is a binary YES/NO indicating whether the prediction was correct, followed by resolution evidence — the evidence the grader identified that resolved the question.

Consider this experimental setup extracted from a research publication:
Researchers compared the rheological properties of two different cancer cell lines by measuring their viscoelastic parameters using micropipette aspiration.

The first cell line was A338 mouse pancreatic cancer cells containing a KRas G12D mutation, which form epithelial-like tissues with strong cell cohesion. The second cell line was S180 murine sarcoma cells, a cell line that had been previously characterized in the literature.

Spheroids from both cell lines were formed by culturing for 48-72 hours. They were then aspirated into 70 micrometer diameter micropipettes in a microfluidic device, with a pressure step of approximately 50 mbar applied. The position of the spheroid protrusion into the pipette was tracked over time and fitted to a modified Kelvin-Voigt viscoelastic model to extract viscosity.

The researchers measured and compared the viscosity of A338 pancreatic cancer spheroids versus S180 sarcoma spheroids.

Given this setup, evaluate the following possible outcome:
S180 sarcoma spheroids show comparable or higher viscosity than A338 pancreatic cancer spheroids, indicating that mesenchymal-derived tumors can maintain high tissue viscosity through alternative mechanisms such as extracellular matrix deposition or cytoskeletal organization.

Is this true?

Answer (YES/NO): NO